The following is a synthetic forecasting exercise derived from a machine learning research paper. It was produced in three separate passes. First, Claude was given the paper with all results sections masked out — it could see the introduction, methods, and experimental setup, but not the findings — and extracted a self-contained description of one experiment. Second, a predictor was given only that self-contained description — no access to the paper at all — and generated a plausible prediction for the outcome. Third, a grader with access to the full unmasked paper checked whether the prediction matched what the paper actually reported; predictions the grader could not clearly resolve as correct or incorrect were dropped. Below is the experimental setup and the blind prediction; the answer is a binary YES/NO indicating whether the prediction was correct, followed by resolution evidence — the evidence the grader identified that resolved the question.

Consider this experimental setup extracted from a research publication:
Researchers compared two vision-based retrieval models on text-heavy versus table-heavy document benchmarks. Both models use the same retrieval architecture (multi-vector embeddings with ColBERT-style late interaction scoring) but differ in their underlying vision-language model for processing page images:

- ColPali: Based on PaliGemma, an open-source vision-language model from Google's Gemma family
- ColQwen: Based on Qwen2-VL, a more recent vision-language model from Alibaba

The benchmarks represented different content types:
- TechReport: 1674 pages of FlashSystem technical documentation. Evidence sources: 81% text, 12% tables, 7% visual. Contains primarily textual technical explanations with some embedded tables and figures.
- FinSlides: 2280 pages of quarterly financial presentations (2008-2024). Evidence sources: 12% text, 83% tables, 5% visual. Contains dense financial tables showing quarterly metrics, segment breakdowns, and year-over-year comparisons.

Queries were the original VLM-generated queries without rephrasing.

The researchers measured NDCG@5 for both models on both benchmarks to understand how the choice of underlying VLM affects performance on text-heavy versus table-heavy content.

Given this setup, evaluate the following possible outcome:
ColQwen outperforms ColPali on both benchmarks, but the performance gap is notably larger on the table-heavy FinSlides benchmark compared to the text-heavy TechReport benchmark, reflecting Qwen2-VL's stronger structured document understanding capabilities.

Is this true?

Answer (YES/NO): NO